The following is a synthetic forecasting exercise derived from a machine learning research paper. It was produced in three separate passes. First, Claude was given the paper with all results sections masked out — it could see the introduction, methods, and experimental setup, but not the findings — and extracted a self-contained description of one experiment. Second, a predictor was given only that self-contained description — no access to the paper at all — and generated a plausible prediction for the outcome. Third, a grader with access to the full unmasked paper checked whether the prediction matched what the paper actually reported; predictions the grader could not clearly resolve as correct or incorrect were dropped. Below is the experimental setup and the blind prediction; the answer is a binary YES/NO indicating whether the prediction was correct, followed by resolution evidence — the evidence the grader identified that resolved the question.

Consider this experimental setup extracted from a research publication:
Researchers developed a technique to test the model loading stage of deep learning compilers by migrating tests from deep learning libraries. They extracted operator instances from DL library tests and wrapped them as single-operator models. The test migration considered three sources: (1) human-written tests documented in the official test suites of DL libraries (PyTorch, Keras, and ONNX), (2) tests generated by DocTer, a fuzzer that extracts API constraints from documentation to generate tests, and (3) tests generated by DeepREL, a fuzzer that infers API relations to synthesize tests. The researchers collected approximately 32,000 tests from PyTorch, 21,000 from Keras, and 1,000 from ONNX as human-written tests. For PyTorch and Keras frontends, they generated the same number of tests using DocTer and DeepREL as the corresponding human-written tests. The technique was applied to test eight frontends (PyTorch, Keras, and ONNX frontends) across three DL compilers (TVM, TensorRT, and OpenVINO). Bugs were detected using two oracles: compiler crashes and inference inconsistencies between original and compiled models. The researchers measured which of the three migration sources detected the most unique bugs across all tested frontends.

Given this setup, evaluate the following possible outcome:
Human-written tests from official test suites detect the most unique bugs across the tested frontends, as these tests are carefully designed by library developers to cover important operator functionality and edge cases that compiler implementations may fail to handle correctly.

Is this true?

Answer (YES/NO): YES